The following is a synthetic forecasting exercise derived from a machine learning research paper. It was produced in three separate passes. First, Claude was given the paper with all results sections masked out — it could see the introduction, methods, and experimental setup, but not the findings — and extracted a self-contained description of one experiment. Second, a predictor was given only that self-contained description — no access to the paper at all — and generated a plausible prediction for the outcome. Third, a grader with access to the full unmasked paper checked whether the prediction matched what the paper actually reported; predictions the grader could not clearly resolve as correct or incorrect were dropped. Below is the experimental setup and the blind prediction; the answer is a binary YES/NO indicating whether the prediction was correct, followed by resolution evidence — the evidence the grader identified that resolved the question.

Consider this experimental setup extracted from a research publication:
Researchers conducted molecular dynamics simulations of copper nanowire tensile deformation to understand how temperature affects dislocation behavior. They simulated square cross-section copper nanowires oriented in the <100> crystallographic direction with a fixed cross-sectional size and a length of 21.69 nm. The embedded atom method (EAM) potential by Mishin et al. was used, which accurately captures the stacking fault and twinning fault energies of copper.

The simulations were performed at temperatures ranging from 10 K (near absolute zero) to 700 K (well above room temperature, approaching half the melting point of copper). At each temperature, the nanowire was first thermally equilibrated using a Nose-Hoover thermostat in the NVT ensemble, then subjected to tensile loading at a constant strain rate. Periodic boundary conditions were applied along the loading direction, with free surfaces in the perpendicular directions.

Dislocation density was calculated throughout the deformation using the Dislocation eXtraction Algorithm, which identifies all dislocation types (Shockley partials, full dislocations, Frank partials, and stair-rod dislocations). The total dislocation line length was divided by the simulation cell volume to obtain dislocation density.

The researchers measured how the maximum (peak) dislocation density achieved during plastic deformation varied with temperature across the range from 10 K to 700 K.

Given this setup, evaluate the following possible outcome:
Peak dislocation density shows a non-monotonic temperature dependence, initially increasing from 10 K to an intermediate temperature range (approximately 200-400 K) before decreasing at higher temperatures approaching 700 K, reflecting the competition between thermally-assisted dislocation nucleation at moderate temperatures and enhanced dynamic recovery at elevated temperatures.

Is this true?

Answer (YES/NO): NO